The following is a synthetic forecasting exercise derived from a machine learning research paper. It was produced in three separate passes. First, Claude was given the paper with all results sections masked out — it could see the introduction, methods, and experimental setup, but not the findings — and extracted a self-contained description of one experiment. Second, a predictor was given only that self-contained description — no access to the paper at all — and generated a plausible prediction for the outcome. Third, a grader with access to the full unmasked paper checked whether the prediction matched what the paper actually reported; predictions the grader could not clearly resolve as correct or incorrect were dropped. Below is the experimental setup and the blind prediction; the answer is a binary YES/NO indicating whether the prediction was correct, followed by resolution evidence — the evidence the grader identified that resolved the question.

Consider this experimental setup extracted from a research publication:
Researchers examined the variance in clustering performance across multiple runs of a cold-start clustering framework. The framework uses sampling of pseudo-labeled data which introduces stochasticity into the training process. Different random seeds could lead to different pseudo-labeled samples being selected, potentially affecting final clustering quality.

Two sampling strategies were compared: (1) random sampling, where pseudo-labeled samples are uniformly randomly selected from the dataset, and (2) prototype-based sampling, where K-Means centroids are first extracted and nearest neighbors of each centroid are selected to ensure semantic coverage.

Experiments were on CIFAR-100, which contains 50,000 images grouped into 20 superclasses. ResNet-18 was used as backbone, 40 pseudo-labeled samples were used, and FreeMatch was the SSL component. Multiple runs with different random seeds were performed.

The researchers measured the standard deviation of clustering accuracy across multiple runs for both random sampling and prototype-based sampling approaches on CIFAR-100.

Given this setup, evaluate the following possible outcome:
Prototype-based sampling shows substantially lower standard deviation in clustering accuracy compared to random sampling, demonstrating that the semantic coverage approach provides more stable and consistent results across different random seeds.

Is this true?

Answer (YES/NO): YES